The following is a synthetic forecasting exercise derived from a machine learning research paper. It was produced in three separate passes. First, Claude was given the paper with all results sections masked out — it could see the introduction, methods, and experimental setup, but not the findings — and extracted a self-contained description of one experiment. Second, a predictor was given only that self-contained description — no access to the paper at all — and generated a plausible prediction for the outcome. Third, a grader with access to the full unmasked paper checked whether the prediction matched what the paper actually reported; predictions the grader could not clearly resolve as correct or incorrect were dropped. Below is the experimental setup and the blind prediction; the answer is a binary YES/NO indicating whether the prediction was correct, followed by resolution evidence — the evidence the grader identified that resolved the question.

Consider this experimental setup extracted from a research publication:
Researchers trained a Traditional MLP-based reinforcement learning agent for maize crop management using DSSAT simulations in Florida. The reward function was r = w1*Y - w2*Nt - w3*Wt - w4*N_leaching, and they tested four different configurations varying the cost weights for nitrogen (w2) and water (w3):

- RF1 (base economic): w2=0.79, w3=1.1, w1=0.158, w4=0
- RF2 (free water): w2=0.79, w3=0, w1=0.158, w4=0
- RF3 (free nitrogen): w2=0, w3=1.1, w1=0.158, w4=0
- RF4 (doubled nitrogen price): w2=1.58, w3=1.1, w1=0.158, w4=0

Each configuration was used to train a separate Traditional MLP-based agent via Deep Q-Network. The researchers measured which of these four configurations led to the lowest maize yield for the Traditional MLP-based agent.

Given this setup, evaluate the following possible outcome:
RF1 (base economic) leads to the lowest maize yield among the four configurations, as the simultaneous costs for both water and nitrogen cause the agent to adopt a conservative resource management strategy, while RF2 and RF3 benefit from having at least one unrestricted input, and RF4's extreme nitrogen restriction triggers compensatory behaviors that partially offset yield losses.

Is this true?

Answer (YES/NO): NO